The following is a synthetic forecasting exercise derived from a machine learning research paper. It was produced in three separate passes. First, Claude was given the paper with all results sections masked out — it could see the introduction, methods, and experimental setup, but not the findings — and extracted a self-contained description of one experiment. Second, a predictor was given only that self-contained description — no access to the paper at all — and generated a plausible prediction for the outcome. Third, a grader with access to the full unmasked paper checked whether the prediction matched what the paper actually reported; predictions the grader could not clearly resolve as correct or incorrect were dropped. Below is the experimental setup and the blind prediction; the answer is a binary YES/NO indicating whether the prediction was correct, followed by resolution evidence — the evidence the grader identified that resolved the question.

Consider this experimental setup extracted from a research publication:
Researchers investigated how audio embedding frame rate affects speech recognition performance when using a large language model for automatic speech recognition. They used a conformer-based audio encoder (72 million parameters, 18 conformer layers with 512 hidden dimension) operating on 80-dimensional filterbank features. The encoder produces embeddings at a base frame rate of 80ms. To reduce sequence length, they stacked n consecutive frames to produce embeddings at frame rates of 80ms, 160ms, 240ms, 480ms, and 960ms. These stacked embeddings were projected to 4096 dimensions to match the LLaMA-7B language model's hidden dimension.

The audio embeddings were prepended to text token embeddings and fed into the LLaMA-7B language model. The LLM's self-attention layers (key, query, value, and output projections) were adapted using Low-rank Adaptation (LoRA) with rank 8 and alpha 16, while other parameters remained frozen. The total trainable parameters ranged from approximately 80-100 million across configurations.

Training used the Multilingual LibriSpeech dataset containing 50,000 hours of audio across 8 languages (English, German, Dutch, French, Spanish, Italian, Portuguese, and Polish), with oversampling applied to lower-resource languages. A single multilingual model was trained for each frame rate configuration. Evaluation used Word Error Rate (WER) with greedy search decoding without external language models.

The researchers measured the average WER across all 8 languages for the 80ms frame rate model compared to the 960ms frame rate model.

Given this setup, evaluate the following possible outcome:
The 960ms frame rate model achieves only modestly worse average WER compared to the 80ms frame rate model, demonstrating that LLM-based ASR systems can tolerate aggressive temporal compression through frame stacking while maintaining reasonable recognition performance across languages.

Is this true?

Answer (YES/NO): YES